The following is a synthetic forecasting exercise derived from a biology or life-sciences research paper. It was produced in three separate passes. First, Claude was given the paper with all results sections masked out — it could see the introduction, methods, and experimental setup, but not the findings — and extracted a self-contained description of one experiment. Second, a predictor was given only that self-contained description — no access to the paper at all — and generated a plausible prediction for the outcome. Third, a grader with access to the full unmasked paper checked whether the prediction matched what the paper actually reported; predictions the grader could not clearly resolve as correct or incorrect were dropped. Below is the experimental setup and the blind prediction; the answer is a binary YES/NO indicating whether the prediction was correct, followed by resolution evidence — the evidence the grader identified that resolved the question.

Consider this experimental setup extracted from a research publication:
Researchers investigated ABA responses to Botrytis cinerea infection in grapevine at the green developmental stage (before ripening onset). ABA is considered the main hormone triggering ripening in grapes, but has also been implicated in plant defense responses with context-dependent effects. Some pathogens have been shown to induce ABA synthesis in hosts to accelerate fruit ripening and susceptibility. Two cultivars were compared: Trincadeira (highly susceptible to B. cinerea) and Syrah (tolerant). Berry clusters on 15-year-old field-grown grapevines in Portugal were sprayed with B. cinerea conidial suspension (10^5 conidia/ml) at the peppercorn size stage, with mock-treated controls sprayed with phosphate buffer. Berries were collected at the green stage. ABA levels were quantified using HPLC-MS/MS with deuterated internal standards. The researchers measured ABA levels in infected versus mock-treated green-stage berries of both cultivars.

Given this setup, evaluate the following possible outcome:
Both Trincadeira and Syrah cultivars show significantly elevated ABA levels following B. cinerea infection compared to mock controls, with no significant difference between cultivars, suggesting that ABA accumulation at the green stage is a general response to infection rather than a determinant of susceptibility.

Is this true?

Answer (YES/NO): NO